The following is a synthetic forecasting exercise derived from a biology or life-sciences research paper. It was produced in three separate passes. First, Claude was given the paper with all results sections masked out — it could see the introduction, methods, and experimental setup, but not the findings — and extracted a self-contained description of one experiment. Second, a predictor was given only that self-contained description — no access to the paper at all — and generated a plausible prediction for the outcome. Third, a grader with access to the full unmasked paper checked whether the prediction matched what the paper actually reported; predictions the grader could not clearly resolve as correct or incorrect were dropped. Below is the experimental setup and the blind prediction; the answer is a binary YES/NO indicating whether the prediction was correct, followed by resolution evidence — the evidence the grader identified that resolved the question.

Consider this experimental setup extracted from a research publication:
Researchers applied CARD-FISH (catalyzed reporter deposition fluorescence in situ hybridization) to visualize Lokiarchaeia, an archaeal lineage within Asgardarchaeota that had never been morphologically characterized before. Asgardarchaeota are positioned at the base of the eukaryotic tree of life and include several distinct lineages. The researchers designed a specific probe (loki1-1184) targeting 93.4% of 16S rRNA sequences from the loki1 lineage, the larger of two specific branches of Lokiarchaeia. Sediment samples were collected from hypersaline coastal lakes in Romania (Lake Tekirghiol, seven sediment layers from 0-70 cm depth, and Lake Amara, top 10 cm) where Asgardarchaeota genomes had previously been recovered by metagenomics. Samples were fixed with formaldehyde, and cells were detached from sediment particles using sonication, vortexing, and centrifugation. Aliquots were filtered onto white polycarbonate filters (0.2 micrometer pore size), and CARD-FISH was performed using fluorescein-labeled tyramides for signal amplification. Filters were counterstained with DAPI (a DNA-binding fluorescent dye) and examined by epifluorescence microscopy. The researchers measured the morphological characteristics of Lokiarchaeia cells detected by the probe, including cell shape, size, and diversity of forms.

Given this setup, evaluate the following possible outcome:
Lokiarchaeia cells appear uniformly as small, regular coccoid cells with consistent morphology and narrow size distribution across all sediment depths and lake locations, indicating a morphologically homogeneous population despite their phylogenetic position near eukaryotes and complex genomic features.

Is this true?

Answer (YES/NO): NO